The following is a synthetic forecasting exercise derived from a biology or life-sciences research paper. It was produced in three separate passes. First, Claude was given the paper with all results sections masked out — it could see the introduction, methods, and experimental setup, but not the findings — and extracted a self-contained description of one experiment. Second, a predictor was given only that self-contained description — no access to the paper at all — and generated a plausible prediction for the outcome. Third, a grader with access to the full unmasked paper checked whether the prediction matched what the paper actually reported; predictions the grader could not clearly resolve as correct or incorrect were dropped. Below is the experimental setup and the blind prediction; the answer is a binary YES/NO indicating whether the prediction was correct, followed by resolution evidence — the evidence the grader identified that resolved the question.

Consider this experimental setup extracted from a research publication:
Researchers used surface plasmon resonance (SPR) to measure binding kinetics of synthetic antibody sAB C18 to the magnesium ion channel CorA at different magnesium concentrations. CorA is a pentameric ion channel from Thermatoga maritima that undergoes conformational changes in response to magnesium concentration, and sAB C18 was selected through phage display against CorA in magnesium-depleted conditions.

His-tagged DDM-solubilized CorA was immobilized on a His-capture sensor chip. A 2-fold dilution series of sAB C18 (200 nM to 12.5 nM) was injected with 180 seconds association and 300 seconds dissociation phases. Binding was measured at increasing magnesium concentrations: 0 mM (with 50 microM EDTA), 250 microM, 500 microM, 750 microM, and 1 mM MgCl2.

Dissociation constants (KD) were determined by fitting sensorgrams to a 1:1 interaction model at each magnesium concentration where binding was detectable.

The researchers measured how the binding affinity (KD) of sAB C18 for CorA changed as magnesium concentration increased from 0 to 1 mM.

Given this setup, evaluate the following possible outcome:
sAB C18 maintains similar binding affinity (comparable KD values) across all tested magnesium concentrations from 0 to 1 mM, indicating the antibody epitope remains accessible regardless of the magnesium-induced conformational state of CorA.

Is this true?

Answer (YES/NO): NO